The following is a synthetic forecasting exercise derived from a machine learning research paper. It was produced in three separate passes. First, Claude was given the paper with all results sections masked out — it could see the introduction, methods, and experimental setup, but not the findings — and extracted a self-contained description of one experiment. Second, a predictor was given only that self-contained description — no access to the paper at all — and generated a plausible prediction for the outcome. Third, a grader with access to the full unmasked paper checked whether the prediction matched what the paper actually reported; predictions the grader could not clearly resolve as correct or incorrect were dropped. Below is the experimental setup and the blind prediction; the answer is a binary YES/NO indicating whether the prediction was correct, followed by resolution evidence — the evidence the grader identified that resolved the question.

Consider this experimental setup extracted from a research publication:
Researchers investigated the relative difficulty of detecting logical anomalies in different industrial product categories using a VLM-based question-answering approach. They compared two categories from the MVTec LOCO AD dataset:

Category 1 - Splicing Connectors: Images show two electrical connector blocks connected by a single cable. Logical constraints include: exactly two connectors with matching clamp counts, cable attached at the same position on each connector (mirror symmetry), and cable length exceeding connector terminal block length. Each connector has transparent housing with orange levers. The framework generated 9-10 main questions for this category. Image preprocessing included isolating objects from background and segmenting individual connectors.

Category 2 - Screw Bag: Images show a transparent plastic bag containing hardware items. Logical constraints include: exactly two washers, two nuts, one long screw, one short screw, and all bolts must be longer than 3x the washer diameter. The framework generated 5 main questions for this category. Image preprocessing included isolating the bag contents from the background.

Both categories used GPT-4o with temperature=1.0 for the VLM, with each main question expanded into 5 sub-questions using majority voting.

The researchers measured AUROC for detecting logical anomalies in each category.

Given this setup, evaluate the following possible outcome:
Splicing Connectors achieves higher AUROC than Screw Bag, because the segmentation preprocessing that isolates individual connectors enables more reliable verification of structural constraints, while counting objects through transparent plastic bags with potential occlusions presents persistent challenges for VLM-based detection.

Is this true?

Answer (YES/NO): YES